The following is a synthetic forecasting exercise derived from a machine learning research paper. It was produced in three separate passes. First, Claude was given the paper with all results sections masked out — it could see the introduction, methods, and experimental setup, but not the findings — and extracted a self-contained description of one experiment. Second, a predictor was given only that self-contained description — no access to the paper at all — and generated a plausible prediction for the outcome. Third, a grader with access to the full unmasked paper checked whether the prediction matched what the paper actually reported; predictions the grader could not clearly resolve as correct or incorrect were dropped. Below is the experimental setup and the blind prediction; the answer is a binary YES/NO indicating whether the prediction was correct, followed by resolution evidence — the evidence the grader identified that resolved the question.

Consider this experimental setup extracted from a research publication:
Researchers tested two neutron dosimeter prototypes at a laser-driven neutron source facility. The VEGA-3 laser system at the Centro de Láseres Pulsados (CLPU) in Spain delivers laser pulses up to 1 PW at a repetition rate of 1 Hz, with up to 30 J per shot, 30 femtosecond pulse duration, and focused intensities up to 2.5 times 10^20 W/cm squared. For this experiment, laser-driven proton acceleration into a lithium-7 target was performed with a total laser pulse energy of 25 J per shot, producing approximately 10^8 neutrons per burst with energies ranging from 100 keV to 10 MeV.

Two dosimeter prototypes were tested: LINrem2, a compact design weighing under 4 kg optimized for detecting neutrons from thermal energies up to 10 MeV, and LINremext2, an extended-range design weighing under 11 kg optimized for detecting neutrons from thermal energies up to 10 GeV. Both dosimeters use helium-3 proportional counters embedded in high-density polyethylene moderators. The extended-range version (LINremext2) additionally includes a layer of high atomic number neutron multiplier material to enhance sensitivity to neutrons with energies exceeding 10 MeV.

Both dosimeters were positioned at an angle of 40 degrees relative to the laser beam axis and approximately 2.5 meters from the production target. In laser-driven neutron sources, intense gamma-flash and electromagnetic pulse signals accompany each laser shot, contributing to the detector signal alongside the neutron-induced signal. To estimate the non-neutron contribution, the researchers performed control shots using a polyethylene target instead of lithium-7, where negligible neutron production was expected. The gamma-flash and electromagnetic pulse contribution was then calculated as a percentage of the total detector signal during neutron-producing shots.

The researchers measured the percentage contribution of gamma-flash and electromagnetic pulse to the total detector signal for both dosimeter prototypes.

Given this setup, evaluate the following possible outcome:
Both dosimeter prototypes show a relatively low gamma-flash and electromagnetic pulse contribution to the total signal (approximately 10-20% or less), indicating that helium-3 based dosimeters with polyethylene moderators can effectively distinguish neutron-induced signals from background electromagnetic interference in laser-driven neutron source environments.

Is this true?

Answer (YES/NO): NO